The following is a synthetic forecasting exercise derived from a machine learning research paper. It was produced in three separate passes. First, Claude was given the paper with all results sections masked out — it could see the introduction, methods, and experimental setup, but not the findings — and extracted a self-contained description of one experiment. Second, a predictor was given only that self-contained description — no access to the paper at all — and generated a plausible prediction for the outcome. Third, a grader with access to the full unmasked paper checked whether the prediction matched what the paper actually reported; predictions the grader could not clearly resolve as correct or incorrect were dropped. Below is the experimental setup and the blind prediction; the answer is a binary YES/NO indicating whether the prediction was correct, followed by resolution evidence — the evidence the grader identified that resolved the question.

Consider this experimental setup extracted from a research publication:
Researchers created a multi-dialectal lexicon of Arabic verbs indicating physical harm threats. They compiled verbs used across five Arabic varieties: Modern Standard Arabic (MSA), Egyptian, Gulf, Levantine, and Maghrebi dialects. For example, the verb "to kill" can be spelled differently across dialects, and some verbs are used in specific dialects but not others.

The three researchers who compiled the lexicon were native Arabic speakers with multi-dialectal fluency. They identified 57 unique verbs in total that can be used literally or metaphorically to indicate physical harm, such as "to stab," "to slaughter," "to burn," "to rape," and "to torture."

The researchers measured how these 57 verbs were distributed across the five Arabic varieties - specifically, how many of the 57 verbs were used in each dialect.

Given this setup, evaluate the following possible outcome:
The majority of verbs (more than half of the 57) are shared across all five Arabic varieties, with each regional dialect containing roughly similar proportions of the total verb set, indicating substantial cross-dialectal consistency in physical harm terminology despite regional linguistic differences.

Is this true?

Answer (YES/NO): NO